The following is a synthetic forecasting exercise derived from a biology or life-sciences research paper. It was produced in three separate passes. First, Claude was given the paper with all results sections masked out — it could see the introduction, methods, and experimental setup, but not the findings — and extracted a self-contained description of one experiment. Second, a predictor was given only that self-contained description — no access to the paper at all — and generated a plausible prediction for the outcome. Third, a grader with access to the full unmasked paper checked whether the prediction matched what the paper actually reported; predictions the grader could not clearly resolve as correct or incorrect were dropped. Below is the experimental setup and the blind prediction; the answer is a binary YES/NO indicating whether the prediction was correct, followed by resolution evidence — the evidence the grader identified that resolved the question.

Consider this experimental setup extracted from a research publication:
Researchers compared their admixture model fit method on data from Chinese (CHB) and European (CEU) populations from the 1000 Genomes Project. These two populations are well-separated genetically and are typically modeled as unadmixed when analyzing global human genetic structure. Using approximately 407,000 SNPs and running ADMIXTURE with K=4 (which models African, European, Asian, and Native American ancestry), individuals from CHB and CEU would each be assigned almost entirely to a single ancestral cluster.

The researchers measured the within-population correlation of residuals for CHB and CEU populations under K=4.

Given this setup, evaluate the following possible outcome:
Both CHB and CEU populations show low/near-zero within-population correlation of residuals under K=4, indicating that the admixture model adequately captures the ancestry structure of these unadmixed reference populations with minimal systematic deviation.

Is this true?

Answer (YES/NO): YES